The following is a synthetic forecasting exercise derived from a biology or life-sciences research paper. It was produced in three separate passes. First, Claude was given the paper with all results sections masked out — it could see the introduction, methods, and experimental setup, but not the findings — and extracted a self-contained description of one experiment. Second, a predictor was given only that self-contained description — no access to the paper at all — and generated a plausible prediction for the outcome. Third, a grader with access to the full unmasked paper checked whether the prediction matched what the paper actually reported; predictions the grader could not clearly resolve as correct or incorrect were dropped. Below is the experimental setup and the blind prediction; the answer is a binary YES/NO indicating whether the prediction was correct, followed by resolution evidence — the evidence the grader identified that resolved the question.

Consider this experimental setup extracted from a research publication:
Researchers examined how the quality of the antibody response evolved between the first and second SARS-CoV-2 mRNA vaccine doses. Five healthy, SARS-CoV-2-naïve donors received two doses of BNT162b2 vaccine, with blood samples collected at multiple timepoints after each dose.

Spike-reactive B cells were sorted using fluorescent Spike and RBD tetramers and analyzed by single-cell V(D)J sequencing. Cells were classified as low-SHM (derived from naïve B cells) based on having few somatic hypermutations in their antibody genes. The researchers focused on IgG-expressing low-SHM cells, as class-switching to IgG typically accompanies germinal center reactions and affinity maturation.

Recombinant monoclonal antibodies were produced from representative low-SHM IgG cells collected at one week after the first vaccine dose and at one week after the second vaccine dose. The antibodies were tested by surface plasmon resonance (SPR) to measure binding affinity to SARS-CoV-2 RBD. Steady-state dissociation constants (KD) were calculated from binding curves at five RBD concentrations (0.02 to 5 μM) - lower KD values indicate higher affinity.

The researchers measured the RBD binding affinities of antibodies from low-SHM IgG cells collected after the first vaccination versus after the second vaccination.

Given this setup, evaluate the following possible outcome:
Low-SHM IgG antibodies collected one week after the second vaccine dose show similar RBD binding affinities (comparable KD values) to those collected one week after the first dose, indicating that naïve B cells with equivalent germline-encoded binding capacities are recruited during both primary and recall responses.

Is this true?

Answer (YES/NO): NO